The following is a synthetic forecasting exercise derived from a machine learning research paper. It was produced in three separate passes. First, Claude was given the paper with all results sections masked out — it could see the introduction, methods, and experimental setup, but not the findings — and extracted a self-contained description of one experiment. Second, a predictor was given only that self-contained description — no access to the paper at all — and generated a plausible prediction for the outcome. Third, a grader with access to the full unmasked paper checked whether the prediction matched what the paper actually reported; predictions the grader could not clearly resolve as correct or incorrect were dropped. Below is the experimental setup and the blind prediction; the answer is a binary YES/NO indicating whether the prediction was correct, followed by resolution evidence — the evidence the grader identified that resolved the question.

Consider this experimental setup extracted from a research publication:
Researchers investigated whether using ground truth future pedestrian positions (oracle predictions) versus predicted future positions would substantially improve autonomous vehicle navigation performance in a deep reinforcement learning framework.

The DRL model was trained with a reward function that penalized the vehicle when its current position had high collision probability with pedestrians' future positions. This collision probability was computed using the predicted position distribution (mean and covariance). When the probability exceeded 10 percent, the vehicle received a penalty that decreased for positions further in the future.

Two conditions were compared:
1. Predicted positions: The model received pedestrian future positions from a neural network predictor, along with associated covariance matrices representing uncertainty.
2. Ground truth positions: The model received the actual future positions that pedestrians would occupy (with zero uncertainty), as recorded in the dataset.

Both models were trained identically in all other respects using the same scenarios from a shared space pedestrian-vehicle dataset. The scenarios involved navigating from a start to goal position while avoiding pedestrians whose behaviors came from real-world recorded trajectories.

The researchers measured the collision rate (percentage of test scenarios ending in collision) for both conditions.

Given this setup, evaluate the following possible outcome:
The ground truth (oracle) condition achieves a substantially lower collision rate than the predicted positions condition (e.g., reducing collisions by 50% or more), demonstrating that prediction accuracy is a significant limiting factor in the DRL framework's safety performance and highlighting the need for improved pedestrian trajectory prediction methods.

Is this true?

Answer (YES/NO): NO